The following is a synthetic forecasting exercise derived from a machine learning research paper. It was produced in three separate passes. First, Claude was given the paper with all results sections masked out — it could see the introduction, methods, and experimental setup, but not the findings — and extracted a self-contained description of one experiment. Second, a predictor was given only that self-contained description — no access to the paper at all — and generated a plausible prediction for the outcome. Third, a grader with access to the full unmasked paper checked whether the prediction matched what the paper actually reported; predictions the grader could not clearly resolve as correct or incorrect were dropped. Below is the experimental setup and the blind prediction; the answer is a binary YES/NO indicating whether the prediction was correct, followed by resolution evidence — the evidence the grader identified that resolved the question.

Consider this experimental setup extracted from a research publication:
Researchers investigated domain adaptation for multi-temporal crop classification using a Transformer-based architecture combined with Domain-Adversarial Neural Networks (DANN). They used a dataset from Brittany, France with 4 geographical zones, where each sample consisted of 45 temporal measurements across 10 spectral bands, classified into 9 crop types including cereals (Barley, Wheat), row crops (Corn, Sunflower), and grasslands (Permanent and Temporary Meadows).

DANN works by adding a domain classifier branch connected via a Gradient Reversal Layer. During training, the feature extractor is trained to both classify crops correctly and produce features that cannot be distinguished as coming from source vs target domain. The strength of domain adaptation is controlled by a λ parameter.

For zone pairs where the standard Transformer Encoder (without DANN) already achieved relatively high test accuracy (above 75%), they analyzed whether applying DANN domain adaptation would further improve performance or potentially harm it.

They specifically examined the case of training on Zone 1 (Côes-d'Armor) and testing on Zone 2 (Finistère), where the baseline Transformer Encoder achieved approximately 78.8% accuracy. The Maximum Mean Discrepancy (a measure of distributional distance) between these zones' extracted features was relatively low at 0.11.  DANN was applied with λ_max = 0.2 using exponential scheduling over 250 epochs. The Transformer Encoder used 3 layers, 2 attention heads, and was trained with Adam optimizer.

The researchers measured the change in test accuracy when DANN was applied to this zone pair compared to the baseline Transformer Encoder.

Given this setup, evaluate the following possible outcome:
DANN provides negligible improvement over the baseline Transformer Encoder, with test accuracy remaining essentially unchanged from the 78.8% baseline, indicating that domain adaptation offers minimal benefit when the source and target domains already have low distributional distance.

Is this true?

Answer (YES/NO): NO